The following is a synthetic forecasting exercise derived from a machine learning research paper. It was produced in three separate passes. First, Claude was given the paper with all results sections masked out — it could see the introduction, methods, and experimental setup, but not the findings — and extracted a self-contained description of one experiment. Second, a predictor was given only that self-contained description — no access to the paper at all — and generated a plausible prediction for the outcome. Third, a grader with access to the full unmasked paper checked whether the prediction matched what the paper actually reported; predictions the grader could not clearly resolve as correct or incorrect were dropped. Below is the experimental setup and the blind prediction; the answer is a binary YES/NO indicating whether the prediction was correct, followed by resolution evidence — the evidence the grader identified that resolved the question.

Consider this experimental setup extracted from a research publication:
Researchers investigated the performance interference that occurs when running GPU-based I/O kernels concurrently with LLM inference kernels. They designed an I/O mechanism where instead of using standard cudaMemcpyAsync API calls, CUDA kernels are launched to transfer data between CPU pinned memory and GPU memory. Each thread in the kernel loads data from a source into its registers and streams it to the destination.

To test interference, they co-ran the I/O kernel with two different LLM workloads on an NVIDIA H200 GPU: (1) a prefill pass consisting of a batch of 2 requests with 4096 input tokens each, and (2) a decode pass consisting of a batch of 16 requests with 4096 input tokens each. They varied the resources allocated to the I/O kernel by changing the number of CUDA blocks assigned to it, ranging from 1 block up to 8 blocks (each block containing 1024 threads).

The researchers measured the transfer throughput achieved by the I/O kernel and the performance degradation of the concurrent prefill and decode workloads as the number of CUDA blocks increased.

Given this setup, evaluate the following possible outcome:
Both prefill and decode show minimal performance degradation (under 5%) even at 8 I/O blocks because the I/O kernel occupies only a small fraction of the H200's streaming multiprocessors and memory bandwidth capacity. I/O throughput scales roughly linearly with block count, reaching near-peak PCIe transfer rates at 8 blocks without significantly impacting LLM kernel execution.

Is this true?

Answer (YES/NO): NO